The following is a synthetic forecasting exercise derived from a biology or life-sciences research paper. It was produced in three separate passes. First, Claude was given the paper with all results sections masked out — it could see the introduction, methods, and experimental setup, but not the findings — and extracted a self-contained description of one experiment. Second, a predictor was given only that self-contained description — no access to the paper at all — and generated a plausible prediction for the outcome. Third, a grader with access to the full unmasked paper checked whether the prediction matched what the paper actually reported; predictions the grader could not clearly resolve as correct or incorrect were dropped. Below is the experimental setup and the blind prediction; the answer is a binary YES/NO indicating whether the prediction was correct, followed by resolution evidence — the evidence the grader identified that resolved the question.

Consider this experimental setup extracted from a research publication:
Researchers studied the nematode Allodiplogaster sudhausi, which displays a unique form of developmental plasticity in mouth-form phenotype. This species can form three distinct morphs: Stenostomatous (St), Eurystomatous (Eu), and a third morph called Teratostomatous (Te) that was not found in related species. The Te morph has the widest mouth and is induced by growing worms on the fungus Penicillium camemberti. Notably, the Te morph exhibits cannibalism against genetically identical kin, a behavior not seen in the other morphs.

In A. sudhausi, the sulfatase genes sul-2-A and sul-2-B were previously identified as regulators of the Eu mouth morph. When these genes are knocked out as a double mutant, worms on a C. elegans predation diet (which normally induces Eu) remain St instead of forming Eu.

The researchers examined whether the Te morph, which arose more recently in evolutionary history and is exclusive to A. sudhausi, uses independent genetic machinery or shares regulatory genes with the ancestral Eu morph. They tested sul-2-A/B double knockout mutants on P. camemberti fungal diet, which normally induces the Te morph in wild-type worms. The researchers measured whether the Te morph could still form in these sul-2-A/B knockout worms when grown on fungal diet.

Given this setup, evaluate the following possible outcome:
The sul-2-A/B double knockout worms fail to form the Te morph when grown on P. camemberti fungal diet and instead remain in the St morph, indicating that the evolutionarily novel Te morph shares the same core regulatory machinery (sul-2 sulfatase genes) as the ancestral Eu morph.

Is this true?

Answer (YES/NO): YES